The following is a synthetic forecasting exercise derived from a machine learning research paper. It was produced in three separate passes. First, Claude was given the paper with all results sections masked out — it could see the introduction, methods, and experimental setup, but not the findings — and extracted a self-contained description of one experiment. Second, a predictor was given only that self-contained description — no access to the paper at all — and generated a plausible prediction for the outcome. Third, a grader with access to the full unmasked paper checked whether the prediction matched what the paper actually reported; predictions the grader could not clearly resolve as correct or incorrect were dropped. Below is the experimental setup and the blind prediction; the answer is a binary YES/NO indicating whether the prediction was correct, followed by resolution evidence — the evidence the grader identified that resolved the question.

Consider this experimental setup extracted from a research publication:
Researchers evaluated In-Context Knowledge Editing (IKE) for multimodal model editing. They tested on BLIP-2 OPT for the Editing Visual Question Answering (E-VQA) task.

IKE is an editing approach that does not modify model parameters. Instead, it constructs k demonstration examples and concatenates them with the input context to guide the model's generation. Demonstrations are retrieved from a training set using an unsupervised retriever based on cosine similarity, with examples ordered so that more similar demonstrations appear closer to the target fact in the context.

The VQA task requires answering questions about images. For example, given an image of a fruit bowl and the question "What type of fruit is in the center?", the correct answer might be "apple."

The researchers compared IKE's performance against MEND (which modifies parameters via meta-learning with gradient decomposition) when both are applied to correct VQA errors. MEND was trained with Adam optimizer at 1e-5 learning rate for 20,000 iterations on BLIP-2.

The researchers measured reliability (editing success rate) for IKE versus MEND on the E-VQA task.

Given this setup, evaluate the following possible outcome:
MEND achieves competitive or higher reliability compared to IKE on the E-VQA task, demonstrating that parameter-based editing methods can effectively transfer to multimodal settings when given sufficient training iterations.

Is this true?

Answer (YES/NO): NO